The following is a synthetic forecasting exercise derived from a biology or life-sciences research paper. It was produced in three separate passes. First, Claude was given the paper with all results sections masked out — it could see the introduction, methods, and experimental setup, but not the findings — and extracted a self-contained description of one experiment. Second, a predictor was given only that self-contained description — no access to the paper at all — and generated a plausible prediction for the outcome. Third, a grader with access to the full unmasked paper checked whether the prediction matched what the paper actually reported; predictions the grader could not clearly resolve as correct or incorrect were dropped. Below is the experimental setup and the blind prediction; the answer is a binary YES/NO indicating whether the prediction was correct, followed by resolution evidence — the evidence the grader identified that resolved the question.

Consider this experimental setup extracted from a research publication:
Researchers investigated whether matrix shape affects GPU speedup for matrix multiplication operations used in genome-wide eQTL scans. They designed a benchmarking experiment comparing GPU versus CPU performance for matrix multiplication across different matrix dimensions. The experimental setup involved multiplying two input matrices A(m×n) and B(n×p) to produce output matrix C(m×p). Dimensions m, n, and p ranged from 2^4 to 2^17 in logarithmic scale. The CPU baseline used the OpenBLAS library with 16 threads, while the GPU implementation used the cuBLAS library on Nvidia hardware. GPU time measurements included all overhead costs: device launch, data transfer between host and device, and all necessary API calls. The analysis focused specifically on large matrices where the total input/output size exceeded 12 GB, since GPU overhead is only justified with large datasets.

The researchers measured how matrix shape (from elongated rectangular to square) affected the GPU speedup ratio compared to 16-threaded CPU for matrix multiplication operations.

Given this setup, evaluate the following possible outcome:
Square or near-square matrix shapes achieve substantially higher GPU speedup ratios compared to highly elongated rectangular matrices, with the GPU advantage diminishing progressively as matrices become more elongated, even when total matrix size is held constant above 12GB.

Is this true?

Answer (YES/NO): YES